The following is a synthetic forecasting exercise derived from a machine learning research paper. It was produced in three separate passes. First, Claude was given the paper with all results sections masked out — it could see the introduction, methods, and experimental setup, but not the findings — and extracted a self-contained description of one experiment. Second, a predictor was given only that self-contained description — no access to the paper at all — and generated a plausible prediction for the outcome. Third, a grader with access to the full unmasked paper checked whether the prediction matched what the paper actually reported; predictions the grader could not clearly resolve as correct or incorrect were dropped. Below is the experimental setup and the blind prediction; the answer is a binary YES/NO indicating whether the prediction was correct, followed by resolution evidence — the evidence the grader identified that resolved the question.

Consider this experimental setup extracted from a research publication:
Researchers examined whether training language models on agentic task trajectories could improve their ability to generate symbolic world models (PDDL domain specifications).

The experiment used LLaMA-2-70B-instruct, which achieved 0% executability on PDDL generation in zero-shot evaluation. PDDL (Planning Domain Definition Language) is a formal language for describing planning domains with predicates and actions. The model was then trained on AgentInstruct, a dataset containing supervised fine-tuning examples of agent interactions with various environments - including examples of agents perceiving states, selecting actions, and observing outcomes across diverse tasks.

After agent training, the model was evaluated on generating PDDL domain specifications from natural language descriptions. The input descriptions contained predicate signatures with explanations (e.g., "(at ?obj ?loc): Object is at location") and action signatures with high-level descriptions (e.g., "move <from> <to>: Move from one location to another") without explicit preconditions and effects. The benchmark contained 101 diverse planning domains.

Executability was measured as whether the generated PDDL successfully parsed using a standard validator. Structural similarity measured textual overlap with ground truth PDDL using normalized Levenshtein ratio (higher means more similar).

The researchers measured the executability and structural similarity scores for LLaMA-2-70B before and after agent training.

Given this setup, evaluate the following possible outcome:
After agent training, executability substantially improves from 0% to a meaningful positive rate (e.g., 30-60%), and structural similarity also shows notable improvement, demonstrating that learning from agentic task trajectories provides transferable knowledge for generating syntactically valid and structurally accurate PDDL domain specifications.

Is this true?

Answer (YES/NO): NO